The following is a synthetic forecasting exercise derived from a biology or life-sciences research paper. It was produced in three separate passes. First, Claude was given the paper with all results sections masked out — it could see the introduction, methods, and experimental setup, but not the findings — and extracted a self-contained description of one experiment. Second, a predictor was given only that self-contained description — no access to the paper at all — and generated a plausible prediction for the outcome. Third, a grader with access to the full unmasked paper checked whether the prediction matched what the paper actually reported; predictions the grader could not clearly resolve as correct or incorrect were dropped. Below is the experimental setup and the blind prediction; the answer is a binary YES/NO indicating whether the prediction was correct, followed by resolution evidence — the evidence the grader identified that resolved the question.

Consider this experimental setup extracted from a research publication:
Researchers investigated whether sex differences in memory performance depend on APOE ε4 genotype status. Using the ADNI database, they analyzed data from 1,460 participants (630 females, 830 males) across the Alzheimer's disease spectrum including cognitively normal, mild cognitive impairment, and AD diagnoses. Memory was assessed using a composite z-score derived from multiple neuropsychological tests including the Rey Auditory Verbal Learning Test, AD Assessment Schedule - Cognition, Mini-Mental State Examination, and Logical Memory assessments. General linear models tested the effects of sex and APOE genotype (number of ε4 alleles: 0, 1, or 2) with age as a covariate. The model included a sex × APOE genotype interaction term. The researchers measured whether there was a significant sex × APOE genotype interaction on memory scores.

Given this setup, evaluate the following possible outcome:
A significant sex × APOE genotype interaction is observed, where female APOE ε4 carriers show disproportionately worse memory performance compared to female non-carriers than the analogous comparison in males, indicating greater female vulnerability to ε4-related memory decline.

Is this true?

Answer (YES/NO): NO